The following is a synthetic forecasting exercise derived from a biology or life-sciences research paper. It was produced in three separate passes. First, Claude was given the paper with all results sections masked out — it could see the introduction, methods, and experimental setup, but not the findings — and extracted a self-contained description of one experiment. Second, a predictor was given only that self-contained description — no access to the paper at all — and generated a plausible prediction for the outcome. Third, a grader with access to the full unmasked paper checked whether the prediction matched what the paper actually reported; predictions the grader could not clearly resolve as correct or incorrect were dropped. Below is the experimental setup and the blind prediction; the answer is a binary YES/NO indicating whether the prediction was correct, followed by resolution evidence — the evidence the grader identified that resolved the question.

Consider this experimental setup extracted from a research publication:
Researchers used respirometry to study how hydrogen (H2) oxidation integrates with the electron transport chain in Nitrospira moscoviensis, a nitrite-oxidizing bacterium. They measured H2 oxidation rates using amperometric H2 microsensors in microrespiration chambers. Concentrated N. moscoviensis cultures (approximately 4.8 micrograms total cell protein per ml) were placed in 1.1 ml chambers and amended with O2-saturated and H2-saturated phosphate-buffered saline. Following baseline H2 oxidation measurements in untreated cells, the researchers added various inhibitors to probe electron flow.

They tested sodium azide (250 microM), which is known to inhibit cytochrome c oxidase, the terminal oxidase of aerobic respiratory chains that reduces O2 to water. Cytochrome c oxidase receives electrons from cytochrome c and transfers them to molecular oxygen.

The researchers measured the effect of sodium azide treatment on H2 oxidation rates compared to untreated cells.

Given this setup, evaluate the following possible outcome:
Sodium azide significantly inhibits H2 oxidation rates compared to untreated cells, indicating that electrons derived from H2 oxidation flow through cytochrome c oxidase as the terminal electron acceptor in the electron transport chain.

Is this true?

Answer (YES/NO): NO